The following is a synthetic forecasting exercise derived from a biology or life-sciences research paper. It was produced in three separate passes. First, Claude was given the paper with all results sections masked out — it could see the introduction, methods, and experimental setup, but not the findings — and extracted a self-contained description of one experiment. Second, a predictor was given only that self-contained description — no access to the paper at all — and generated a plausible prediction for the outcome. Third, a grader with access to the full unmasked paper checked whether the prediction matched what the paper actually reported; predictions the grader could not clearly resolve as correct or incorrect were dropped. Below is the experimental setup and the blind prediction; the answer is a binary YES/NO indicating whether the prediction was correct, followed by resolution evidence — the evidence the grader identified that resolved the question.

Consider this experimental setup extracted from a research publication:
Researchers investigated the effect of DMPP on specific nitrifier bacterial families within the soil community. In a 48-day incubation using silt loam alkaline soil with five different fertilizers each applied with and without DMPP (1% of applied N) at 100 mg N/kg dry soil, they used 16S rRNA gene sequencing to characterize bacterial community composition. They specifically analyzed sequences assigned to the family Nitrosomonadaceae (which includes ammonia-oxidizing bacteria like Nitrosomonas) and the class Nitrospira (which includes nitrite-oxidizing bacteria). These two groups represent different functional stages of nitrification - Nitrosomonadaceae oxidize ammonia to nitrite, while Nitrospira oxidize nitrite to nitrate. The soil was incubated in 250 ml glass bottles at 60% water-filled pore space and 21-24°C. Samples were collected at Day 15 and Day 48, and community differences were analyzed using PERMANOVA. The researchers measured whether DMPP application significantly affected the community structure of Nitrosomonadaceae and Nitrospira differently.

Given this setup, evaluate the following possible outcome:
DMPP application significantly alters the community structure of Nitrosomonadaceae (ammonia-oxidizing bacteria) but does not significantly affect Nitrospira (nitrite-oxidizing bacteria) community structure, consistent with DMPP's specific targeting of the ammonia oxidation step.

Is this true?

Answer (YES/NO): NO